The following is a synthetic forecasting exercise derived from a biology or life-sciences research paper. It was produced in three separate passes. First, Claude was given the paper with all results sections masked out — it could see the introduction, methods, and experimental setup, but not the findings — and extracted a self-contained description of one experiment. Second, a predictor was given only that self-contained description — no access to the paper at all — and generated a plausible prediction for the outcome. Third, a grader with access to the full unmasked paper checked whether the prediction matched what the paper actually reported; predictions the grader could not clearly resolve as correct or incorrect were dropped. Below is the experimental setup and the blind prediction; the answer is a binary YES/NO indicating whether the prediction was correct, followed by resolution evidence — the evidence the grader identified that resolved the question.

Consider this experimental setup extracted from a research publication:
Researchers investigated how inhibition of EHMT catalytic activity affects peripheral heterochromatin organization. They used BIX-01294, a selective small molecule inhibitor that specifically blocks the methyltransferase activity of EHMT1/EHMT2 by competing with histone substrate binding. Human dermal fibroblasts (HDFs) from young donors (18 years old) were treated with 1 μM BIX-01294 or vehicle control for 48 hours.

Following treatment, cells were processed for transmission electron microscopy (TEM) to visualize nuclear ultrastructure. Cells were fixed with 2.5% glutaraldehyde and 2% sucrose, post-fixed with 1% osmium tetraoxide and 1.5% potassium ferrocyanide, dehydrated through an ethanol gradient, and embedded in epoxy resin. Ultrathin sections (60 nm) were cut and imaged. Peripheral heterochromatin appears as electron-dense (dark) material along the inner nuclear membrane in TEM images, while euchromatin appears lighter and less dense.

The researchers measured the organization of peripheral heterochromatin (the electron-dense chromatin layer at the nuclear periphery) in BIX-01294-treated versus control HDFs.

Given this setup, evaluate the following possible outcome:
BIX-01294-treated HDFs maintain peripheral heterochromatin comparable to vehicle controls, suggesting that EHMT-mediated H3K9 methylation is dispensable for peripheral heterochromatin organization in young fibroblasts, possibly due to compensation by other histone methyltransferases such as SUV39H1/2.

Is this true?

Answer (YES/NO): NO